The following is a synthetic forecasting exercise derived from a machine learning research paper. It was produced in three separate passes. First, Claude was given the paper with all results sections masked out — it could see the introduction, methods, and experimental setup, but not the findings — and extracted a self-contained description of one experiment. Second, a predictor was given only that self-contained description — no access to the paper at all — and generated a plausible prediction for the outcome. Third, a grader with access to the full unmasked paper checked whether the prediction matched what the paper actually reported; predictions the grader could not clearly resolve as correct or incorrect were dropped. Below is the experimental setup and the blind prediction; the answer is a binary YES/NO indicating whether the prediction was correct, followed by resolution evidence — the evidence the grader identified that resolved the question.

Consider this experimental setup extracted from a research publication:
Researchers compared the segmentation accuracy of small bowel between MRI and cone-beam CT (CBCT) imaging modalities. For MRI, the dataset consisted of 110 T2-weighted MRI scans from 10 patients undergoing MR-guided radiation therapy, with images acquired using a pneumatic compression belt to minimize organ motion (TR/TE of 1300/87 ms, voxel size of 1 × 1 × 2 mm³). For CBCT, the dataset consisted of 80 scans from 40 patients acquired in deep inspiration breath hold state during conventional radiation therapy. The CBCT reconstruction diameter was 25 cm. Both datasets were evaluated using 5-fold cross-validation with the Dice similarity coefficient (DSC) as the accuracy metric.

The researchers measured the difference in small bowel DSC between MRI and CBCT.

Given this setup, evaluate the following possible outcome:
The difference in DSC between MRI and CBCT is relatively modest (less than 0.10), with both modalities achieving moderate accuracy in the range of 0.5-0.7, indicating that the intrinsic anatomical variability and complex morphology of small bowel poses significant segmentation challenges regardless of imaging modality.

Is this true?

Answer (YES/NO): NO